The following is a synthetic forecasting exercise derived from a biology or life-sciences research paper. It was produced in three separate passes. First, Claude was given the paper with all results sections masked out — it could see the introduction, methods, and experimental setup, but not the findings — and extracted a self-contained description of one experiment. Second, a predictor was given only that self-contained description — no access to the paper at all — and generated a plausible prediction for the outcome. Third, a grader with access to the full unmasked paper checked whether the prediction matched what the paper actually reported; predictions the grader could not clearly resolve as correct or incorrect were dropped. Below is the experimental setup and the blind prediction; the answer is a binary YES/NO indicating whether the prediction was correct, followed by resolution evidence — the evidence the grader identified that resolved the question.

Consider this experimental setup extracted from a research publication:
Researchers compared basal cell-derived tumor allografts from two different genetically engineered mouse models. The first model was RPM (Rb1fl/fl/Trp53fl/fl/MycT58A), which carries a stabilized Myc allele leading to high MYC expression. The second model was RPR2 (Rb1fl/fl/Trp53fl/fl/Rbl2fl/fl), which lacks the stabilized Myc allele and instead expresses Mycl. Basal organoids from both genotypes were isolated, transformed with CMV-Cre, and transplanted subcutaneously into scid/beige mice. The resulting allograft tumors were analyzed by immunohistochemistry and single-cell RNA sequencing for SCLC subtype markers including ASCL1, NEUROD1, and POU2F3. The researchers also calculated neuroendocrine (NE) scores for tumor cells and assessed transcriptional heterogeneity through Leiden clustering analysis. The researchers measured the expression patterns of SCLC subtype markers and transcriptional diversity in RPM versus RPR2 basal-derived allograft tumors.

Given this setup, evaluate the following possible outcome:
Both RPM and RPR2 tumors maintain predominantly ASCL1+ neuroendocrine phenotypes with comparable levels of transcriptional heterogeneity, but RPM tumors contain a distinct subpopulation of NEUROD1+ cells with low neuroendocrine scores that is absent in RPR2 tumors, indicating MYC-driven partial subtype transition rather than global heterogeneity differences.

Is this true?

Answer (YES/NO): NO